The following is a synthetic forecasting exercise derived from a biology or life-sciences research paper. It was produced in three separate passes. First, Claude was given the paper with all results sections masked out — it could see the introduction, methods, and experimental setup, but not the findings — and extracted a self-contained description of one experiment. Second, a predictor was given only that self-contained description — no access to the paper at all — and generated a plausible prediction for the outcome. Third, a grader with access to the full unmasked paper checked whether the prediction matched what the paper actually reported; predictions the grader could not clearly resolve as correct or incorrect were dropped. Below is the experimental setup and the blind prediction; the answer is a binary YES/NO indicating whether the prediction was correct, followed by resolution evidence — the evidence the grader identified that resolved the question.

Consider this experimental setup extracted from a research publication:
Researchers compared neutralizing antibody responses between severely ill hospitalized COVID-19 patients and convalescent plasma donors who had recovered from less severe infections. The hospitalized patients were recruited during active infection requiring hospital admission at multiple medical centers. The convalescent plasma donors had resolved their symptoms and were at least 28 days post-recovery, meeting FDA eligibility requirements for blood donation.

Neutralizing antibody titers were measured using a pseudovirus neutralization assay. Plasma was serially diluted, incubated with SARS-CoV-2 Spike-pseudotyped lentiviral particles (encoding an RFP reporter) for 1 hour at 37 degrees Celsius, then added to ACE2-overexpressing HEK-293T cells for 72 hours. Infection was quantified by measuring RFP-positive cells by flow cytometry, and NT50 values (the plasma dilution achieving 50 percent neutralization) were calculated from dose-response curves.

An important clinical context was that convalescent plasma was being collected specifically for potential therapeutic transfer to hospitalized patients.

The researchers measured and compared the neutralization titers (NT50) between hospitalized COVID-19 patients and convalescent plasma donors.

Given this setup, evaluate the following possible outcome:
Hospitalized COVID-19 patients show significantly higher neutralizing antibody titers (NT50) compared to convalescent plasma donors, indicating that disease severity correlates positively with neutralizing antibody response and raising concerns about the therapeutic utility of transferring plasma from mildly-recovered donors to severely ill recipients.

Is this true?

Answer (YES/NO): YES